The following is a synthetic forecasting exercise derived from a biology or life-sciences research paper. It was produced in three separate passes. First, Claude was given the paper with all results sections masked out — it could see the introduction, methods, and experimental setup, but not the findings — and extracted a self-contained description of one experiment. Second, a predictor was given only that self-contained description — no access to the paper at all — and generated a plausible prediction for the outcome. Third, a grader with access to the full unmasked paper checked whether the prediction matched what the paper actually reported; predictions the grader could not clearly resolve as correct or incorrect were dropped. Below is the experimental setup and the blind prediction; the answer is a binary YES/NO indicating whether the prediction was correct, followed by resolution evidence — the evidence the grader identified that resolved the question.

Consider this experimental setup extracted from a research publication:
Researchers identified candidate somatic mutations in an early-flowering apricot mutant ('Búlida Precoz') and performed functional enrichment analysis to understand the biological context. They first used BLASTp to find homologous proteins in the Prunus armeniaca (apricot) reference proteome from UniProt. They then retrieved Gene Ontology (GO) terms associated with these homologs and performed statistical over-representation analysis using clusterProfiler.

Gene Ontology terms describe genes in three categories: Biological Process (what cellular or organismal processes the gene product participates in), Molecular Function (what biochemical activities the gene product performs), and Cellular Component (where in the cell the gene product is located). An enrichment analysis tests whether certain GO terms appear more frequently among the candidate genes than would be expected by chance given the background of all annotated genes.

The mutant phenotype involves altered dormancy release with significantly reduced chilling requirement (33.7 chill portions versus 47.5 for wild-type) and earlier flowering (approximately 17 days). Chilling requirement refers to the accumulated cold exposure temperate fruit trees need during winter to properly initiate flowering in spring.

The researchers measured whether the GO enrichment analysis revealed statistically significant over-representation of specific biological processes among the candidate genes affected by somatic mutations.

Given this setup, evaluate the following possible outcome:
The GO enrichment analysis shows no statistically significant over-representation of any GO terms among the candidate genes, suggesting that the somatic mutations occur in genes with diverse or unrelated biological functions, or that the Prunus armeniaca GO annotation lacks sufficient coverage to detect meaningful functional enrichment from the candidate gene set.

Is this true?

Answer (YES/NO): NO